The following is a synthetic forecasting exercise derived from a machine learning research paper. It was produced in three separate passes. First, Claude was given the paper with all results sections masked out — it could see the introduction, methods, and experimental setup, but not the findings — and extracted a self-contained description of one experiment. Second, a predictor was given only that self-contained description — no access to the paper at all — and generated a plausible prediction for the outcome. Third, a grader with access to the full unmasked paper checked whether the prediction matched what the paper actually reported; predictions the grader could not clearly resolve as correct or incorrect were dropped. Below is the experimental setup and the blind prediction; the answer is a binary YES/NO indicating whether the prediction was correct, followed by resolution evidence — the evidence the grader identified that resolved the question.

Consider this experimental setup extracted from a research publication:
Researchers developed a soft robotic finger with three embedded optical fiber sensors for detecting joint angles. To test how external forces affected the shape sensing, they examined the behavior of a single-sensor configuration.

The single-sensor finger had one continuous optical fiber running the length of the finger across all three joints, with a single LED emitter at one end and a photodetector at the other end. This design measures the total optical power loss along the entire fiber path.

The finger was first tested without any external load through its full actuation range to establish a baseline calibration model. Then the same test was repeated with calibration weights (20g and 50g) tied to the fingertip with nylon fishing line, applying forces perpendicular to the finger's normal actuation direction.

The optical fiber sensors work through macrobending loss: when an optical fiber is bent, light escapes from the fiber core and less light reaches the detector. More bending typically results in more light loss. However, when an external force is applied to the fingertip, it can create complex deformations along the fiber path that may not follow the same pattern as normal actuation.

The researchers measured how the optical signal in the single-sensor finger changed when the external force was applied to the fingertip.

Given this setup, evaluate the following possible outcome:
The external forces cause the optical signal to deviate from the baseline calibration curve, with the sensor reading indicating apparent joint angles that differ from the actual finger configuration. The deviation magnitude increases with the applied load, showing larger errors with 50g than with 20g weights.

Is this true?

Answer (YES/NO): NO